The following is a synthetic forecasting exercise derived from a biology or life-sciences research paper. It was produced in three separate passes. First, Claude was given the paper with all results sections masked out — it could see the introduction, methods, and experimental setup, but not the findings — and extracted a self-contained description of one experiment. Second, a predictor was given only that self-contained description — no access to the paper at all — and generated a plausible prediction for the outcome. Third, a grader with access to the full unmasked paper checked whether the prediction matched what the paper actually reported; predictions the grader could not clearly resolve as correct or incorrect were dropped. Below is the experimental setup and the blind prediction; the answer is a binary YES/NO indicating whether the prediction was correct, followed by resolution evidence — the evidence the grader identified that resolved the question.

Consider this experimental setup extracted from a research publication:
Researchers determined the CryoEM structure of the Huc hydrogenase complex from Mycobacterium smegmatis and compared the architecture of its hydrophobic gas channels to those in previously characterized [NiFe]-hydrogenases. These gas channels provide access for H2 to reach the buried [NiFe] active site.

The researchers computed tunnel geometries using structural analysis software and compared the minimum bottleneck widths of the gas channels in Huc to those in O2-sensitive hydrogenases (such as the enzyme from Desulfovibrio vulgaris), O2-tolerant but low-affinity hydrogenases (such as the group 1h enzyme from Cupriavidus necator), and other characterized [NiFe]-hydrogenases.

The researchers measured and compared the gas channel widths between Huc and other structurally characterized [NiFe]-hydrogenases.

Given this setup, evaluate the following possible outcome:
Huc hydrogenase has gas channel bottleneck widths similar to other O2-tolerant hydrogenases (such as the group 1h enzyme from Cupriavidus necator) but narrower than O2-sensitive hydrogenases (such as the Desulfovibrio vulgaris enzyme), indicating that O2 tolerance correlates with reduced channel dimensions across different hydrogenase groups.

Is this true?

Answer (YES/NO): NO